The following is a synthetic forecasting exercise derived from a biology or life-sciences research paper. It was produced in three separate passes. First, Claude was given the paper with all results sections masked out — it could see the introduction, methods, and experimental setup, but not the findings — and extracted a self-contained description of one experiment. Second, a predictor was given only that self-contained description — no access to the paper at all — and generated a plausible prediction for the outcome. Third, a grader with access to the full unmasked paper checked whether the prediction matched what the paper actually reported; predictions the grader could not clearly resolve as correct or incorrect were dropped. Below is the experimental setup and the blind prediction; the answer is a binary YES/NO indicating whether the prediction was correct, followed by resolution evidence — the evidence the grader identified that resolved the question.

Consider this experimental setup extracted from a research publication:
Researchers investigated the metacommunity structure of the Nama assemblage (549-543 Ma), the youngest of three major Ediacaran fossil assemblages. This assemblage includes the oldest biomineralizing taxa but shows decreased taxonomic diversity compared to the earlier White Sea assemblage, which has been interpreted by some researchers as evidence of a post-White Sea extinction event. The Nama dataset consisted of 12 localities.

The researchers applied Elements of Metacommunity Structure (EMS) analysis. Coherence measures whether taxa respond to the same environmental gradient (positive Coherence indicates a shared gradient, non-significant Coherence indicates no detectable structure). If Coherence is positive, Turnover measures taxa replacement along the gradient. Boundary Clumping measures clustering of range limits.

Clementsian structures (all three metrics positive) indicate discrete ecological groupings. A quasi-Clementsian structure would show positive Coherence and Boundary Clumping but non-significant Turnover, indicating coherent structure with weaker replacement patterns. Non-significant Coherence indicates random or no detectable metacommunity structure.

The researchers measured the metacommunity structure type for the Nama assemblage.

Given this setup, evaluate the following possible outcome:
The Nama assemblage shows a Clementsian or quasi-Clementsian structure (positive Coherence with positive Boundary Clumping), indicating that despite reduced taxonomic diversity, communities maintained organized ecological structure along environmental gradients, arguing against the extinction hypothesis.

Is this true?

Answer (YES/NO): YES